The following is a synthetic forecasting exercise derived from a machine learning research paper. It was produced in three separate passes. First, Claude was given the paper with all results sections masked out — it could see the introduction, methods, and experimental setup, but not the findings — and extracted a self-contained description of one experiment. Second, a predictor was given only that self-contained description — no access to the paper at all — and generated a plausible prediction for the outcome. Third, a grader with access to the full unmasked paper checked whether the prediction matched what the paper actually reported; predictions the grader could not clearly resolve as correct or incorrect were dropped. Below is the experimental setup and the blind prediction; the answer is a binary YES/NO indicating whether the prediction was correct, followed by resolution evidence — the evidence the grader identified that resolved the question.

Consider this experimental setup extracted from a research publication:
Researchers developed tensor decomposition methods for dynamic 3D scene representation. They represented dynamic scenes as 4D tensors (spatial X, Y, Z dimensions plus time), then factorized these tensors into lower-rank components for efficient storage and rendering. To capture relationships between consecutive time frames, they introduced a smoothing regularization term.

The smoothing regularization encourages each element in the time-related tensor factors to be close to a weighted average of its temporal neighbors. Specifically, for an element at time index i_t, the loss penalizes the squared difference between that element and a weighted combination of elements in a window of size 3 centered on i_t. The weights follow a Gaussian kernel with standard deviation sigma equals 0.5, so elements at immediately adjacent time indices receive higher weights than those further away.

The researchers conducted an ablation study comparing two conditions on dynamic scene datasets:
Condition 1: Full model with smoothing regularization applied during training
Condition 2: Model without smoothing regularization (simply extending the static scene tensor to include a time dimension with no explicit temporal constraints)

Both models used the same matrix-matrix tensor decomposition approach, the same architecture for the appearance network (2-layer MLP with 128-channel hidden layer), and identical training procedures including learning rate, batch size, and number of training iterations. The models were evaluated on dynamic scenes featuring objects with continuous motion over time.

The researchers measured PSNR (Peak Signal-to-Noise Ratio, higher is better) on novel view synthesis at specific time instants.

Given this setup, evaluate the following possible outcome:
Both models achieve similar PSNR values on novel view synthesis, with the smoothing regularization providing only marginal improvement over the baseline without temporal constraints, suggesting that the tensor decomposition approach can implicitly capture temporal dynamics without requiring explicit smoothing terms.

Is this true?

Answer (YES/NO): NO